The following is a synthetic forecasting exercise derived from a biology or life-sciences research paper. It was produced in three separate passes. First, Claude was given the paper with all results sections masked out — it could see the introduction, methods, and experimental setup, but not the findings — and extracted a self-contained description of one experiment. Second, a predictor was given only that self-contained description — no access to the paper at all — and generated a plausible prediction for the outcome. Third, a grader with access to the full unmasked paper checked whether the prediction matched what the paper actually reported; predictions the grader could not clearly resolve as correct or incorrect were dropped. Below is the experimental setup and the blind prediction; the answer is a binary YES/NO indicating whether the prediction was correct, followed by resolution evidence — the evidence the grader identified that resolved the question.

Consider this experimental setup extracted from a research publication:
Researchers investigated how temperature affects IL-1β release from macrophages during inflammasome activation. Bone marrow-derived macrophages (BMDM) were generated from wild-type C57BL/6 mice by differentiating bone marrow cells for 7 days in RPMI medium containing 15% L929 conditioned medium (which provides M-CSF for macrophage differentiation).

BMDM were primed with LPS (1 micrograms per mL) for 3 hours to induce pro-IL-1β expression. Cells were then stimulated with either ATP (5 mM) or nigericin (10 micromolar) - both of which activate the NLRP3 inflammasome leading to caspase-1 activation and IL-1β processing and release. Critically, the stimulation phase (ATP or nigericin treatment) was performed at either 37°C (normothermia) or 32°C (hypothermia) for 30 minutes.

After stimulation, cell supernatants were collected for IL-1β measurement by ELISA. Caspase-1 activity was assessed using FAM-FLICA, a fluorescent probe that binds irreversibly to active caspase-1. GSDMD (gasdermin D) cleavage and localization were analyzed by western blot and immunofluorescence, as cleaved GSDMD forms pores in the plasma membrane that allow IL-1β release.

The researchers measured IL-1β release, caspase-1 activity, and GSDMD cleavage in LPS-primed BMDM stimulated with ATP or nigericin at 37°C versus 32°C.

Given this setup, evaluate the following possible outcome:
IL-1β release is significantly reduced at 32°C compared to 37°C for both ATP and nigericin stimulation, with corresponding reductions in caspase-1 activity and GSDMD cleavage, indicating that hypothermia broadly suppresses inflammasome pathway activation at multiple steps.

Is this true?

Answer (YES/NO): NO